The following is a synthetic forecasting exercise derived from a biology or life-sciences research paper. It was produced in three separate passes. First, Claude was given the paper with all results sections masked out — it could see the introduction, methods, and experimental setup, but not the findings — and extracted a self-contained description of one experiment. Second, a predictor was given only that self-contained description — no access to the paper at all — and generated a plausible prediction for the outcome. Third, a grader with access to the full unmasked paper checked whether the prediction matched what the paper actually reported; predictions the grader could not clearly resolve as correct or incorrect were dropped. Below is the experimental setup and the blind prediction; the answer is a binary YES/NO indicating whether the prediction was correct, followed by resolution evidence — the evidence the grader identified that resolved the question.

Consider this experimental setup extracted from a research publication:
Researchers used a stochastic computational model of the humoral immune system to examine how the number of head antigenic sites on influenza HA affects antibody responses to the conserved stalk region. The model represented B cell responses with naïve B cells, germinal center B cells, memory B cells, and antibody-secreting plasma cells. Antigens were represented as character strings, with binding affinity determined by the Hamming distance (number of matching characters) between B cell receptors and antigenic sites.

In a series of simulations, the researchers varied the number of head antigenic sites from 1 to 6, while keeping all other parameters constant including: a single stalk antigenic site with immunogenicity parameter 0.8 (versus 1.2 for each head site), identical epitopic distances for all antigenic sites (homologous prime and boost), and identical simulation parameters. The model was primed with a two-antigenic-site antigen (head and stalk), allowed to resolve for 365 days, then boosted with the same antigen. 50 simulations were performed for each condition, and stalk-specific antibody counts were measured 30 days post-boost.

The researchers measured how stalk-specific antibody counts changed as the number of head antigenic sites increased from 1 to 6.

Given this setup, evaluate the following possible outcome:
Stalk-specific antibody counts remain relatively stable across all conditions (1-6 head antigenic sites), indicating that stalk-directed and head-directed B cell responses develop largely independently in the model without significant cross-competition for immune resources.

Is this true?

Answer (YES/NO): NO